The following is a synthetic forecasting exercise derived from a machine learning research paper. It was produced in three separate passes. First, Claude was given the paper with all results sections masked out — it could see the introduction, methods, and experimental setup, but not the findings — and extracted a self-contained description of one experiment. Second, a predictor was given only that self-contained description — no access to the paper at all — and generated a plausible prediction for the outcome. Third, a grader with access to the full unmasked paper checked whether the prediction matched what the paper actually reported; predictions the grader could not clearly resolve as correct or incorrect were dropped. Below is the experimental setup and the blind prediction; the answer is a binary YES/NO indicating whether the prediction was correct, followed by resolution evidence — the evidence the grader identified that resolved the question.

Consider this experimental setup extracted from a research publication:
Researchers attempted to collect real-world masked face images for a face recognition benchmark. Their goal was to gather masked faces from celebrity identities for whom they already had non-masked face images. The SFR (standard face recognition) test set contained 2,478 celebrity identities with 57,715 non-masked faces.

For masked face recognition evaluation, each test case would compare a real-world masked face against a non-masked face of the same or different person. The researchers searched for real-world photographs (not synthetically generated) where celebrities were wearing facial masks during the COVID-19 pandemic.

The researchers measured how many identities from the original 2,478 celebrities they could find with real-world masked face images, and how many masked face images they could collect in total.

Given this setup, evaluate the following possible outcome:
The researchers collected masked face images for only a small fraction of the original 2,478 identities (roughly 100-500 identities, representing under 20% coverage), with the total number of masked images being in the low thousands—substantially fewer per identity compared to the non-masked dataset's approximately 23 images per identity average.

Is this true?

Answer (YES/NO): NO